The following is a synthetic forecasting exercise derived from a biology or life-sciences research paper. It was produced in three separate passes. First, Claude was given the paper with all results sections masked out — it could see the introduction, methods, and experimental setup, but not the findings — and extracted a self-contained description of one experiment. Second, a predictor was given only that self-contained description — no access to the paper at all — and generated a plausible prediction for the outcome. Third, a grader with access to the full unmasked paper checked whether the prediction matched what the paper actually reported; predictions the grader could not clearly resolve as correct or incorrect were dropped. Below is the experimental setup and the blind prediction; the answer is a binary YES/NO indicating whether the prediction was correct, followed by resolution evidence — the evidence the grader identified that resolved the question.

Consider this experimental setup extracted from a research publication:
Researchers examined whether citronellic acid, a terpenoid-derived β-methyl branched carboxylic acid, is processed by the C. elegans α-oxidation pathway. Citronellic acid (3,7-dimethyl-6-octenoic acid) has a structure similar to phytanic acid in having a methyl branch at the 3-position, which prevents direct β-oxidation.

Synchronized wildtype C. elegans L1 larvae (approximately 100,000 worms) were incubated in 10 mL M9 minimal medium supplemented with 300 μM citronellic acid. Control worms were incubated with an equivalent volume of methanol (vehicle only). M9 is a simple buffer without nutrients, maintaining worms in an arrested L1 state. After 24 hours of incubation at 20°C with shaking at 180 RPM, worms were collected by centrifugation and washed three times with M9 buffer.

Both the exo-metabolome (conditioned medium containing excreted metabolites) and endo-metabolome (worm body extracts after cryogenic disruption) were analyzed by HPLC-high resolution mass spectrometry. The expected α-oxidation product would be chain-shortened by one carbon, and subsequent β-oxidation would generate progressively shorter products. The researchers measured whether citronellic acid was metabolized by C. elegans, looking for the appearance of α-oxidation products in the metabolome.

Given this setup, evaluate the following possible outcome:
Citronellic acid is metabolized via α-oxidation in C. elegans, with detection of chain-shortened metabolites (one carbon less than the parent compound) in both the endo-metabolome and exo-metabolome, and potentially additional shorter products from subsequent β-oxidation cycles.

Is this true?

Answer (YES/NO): NO